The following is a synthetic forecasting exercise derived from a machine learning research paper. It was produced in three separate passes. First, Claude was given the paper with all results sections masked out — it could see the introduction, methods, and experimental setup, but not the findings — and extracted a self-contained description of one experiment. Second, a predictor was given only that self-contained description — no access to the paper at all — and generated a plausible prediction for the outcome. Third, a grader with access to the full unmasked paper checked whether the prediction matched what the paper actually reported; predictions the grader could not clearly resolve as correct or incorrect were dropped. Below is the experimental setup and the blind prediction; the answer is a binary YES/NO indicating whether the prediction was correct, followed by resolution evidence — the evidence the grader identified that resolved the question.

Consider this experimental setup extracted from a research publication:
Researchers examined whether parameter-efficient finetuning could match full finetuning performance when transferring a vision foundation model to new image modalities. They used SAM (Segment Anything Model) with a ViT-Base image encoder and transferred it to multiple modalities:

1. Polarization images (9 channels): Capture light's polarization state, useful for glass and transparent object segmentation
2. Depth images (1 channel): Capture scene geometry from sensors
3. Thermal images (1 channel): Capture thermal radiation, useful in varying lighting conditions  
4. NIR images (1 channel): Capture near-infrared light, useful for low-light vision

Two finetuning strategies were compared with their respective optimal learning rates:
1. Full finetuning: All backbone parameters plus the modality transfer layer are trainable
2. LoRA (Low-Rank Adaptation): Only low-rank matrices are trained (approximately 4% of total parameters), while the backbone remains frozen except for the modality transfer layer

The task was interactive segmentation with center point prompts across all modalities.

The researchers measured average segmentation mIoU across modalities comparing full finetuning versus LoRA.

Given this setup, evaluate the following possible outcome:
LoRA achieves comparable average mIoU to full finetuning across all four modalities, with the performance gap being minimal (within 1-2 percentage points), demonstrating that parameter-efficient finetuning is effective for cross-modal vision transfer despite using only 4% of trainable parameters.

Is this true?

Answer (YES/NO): NO